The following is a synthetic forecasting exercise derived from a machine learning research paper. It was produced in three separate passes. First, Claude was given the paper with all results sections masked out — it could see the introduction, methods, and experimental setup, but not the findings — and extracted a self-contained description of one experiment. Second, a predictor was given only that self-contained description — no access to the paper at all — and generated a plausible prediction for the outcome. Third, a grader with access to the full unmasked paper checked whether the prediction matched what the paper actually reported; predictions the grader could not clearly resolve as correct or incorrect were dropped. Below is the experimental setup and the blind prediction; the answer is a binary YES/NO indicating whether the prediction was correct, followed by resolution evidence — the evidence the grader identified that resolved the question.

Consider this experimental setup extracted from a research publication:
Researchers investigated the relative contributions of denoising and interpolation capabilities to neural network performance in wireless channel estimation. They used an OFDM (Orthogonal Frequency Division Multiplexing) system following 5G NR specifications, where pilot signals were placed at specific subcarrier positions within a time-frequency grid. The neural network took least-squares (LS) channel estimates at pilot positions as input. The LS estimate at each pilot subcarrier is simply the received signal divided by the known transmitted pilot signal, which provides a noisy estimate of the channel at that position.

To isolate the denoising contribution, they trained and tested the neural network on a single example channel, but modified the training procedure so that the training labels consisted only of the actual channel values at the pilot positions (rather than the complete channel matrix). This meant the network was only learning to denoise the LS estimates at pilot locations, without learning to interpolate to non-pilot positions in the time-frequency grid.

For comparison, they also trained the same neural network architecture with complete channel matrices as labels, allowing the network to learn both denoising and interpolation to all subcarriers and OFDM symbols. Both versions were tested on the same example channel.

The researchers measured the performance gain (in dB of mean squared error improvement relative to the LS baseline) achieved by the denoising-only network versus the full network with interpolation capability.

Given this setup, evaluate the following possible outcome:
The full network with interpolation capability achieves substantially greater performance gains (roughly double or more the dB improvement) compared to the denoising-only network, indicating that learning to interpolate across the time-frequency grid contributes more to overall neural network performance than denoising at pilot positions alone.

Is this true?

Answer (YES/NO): YES